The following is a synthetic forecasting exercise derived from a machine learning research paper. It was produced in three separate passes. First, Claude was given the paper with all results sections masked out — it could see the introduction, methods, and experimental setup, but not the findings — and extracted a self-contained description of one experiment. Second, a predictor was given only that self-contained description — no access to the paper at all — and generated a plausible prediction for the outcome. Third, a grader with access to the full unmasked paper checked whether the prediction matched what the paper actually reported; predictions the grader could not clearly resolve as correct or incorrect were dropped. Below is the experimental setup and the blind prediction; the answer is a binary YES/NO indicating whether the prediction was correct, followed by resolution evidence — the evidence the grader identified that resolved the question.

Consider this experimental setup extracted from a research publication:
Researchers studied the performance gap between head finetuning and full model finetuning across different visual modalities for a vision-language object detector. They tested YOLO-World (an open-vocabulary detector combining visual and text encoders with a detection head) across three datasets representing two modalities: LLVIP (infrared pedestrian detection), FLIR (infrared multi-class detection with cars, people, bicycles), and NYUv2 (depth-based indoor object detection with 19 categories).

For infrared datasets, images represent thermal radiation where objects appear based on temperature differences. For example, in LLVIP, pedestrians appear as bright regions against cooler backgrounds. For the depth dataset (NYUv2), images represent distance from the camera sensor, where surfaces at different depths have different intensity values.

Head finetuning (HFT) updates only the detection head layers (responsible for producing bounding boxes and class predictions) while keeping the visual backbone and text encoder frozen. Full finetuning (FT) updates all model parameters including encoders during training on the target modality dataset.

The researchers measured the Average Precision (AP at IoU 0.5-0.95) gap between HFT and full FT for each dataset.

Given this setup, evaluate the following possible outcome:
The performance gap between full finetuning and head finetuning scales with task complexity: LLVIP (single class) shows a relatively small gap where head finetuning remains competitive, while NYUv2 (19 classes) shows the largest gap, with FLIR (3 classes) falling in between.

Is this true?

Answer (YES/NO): YES